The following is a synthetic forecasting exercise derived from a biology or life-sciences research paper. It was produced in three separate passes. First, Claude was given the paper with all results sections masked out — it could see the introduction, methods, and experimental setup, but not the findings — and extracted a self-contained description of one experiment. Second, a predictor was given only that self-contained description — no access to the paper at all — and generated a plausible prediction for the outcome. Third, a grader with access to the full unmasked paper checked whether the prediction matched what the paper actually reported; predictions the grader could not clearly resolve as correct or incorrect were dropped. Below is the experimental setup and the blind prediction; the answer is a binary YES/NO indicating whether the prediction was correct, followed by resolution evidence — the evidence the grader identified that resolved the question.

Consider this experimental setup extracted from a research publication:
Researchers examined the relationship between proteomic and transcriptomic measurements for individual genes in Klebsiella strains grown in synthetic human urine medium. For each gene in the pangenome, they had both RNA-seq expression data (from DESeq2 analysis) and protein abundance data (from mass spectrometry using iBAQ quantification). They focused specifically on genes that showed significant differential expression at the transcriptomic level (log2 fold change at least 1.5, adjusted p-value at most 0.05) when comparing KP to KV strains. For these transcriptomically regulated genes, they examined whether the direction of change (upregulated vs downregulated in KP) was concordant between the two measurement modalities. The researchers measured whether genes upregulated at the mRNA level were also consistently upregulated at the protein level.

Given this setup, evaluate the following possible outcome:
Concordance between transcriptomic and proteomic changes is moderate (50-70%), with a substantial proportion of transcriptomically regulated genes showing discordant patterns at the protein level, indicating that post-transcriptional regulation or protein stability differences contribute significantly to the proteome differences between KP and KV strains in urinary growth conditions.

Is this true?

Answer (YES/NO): NO